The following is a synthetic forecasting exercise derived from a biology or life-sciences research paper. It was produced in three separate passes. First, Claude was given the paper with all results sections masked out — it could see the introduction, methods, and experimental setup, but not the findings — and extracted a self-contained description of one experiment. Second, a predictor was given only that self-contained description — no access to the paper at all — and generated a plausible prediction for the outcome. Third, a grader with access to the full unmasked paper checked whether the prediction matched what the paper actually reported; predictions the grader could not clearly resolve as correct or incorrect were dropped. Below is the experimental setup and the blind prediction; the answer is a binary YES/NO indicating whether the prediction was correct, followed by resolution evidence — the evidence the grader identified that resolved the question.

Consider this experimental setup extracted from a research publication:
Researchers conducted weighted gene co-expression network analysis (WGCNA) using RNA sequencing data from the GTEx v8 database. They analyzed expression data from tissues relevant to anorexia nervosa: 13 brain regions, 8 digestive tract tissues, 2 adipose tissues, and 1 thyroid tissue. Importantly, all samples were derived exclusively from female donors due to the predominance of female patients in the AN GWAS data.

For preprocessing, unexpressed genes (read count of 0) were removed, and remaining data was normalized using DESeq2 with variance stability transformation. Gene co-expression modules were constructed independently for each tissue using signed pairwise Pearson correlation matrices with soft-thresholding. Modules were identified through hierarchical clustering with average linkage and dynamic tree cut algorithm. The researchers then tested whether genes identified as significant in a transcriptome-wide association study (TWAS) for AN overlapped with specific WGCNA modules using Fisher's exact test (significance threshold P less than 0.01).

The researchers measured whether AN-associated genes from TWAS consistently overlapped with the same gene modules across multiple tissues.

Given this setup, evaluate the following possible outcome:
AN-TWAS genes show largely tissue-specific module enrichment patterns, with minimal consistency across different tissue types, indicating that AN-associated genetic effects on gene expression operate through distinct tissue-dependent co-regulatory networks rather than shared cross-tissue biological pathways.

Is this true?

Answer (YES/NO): NO